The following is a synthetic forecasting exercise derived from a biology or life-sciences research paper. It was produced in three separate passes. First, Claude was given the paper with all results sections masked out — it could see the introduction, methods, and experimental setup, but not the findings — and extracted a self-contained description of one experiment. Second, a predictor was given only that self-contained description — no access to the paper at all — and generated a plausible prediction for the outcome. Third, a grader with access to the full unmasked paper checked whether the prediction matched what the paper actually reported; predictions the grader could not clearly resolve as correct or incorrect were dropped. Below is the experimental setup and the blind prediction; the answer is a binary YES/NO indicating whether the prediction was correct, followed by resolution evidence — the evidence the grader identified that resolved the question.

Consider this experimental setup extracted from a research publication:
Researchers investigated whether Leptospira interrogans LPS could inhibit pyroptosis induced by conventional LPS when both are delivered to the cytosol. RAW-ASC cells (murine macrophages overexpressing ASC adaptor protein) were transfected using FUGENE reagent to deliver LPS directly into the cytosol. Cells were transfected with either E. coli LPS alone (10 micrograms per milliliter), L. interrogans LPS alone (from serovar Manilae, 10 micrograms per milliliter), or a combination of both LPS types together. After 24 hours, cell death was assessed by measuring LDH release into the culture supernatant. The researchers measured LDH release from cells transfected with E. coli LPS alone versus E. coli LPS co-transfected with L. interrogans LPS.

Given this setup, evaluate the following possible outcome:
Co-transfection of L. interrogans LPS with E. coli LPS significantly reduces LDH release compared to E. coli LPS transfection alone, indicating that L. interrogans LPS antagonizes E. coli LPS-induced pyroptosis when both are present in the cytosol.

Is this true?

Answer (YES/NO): YES